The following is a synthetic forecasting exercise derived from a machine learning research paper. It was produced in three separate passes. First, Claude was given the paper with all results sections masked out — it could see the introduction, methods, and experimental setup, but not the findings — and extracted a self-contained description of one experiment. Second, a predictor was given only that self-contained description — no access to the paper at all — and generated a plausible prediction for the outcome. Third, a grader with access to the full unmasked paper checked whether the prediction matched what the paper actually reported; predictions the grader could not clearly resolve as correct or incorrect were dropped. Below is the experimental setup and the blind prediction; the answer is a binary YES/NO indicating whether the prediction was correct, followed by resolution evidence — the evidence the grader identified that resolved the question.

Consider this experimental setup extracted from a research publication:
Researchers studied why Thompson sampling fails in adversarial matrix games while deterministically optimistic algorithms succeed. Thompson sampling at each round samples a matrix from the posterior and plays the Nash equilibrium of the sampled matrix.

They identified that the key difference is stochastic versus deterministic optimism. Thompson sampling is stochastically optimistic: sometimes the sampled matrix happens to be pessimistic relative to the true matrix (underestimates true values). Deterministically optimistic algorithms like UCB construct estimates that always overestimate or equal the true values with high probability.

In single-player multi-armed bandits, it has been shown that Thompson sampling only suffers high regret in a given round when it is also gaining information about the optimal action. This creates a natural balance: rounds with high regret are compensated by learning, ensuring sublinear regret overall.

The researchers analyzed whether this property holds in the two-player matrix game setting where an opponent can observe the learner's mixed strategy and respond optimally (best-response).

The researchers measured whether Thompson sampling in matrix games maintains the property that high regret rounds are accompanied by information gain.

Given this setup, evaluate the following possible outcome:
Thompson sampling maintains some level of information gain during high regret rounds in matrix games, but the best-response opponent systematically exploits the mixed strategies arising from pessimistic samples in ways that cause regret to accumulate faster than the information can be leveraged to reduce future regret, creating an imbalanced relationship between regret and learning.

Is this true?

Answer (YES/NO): NO